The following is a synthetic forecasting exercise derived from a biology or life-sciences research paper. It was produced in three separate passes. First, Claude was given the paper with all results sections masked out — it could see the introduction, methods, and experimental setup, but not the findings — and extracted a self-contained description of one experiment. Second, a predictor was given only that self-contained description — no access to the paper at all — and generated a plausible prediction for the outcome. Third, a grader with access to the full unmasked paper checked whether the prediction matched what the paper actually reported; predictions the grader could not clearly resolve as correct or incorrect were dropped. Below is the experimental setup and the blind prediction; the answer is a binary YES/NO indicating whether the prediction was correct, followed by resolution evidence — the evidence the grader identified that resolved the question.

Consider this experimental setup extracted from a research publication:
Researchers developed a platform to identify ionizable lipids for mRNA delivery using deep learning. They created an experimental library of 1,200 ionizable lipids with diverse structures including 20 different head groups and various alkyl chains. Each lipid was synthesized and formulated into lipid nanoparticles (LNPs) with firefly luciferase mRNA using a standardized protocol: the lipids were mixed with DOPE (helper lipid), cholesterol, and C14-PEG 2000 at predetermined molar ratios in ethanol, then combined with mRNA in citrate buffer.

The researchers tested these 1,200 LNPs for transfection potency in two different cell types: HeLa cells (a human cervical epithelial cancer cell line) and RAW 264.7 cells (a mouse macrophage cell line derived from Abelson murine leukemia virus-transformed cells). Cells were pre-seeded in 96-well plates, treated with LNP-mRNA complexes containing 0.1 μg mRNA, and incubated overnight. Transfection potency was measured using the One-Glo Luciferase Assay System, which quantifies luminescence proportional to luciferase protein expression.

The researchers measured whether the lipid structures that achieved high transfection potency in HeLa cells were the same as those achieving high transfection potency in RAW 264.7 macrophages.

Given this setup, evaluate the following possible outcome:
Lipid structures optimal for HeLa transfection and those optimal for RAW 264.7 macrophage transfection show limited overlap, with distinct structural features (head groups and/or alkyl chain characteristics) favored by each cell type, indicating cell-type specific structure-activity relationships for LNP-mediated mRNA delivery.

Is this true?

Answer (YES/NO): YES